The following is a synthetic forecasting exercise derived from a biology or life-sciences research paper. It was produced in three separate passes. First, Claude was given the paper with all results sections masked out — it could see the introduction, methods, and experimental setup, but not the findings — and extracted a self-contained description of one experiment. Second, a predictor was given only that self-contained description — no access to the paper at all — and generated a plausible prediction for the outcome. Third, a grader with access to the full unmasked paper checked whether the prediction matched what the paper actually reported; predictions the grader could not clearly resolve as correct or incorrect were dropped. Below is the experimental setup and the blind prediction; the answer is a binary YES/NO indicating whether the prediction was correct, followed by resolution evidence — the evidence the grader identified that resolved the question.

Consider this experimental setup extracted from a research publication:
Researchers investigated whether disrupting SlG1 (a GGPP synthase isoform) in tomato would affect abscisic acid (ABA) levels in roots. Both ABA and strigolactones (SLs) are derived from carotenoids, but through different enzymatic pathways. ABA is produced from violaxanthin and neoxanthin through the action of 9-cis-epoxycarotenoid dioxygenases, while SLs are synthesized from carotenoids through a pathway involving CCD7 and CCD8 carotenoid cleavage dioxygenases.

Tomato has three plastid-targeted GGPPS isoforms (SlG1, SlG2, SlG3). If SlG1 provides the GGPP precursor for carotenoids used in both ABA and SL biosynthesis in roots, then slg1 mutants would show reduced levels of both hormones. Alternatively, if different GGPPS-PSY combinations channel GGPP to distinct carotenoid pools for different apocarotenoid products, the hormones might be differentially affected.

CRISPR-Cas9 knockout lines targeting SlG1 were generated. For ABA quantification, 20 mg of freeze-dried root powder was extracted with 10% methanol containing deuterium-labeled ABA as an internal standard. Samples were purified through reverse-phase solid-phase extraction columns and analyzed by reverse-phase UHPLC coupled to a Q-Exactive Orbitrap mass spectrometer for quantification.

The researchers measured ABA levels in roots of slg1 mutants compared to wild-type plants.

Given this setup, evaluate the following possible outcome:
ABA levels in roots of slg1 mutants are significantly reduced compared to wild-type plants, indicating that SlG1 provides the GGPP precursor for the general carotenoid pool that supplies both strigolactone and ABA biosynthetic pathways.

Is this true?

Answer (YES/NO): NO